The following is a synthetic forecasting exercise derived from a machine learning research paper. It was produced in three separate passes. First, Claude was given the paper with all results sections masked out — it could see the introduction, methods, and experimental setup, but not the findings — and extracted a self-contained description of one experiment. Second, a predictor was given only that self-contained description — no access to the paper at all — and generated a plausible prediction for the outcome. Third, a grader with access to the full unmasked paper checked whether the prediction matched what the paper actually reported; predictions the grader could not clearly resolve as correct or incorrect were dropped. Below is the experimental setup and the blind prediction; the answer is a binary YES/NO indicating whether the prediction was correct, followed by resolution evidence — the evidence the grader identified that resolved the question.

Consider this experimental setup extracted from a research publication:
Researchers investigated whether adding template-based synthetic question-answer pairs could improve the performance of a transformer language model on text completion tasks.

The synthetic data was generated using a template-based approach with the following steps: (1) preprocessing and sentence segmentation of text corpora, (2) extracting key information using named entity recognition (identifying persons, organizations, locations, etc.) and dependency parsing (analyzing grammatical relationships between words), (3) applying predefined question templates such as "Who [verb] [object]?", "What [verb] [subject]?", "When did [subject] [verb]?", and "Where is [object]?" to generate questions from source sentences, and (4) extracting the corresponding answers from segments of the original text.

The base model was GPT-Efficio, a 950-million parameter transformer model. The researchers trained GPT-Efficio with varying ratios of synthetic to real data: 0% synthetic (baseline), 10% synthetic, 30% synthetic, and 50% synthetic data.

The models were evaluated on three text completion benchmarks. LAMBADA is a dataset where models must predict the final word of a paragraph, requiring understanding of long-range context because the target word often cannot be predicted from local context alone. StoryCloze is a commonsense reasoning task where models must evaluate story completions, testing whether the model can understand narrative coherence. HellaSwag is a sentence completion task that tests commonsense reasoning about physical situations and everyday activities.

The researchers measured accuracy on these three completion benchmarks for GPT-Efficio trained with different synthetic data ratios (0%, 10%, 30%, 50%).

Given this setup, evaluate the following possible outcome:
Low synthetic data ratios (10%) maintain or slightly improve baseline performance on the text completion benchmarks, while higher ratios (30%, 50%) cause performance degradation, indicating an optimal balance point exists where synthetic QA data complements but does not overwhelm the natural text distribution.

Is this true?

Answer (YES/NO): NO